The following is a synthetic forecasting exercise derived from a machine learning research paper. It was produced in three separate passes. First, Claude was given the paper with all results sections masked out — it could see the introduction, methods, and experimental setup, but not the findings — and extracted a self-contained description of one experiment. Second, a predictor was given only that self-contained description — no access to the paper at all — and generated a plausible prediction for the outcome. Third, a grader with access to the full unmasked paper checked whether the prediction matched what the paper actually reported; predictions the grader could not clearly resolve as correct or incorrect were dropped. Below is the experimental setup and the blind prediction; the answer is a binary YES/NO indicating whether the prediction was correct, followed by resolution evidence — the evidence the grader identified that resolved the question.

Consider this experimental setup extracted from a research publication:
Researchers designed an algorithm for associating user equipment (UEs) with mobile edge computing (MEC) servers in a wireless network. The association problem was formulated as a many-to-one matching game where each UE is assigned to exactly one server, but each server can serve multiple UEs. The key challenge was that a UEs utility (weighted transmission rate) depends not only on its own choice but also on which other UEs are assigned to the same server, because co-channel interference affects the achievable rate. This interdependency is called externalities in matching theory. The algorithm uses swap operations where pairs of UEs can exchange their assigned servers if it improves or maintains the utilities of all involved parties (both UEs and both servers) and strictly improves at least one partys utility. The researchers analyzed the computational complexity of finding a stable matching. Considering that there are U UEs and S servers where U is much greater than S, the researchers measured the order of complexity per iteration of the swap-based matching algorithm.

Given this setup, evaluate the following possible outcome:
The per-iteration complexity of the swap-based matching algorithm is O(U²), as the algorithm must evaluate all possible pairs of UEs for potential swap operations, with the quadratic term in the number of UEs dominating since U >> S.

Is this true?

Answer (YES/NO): YES